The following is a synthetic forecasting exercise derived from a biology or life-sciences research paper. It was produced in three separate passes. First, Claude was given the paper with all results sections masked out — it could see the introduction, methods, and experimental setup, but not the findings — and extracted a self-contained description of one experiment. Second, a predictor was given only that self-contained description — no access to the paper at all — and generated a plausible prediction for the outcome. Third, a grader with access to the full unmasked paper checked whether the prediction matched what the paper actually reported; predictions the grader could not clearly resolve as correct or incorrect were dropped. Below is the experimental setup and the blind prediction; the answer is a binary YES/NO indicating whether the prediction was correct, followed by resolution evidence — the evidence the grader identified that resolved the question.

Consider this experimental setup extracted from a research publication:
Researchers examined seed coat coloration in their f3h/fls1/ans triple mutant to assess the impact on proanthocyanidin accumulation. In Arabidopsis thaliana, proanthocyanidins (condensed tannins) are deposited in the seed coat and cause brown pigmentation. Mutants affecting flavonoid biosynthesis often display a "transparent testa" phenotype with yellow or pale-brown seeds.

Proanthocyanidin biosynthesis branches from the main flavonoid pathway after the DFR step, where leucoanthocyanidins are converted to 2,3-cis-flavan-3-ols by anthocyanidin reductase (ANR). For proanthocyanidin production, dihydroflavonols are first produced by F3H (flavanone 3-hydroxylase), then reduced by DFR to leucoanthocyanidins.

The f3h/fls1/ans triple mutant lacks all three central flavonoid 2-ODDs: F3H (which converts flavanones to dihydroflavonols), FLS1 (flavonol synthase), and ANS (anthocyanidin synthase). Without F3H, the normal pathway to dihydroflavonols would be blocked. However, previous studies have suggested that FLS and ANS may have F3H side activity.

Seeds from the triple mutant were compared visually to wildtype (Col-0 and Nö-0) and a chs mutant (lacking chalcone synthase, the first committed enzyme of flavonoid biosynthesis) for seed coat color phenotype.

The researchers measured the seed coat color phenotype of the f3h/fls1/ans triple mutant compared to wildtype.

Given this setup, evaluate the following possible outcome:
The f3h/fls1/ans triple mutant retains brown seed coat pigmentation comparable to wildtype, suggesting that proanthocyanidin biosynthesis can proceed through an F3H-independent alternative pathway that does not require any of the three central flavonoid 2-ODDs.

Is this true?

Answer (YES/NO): NO